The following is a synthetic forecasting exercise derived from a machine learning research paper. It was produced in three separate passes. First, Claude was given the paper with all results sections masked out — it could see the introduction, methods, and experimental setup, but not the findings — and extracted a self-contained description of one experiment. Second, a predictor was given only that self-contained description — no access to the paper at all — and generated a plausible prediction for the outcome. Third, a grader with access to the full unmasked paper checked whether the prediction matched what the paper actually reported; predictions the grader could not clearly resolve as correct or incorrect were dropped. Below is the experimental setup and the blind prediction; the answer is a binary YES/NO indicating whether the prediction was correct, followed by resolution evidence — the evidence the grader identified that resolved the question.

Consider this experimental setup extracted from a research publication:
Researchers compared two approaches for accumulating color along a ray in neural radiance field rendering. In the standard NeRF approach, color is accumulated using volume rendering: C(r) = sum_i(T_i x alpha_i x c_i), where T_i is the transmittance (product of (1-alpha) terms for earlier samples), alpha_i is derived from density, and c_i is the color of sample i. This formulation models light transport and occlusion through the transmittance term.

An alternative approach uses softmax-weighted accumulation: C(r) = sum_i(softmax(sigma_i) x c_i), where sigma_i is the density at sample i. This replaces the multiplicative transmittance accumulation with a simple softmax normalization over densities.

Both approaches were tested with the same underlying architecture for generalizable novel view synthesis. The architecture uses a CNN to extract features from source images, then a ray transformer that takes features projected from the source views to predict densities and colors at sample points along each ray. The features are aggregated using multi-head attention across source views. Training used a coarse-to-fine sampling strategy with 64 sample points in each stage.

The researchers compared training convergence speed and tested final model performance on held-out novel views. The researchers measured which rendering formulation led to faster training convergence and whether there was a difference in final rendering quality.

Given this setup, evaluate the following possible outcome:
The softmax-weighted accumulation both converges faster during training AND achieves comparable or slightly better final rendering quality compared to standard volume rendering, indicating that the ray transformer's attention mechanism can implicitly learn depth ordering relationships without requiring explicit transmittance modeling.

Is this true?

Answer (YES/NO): YES